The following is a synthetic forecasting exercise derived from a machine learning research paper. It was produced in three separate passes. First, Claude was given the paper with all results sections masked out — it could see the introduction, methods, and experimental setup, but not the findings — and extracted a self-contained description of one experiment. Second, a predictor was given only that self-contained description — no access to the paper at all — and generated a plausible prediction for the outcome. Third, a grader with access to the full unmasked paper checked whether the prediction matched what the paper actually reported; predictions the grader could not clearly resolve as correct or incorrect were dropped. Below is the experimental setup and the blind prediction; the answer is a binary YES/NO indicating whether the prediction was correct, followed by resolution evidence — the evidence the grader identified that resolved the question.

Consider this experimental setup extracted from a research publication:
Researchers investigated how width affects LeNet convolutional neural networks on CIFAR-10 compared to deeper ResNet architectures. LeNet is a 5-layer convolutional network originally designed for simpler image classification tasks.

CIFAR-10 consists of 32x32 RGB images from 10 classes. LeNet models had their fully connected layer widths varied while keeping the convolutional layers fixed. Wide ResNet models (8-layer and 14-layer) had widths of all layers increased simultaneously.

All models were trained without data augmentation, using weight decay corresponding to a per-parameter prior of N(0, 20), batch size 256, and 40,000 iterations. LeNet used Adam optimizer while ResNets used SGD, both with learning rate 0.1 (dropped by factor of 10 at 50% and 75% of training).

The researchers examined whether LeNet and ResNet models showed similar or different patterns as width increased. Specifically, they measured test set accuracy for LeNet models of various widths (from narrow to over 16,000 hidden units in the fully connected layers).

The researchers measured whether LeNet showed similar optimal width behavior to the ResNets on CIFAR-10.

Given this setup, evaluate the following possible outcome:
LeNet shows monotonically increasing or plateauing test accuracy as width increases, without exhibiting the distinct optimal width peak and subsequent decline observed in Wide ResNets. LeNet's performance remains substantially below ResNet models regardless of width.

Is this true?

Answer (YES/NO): NO